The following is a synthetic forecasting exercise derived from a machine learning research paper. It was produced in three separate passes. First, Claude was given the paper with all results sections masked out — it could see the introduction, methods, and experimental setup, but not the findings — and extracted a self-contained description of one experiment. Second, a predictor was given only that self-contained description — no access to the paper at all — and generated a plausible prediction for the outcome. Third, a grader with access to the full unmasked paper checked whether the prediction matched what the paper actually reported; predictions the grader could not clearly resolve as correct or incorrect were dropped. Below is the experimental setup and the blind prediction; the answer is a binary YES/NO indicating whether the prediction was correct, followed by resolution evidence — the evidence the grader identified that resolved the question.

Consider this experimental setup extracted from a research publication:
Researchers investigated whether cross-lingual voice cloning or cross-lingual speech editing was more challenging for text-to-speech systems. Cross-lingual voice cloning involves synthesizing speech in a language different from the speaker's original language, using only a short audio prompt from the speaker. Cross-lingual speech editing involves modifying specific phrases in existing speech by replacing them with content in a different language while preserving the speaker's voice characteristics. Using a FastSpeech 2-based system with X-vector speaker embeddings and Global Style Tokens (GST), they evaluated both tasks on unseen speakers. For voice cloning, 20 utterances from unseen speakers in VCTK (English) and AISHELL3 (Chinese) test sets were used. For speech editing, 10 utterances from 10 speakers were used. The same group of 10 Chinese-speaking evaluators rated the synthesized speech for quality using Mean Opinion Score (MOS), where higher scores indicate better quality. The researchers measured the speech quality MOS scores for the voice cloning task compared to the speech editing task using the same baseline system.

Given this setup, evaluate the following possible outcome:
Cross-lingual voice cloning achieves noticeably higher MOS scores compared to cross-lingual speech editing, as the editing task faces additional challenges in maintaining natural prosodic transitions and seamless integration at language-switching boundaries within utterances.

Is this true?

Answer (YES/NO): NO